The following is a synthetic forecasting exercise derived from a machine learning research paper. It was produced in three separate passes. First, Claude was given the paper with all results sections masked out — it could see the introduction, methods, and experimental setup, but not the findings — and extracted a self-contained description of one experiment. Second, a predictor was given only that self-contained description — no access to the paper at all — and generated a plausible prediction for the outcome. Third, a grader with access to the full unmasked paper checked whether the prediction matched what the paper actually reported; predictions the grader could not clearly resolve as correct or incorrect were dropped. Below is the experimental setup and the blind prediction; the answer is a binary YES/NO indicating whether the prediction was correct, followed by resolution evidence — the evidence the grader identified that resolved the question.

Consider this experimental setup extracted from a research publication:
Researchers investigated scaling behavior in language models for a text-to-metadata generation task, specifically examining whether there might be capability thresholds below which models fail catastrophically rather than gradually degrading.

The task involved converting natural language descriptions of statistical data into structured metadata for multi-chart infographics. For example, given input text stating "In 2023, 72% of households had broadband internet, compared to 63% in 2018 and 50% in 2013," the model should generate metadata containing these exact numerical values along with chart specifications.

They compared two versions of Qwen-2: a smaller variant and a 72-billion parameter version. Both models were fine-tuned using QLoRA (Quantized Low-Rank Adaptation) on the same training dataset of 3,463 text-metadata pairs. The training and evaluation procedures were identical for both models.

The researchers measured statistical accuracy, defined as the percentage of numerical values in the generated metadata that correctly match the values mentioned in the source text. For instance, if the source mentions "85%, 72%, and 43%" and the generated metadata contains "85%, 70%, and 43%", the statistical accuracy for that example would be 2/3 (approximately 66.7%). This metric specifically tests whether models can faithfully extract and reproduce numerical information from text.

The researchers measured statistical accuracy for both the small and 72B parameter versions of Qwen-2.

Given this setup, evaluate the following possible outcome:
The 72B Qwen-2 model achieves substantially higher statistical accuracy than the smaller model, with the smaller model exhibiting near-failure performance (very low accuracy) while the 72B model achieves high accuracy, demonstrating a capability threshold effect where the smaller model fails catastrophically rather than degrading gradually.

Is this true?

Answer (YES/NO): YES